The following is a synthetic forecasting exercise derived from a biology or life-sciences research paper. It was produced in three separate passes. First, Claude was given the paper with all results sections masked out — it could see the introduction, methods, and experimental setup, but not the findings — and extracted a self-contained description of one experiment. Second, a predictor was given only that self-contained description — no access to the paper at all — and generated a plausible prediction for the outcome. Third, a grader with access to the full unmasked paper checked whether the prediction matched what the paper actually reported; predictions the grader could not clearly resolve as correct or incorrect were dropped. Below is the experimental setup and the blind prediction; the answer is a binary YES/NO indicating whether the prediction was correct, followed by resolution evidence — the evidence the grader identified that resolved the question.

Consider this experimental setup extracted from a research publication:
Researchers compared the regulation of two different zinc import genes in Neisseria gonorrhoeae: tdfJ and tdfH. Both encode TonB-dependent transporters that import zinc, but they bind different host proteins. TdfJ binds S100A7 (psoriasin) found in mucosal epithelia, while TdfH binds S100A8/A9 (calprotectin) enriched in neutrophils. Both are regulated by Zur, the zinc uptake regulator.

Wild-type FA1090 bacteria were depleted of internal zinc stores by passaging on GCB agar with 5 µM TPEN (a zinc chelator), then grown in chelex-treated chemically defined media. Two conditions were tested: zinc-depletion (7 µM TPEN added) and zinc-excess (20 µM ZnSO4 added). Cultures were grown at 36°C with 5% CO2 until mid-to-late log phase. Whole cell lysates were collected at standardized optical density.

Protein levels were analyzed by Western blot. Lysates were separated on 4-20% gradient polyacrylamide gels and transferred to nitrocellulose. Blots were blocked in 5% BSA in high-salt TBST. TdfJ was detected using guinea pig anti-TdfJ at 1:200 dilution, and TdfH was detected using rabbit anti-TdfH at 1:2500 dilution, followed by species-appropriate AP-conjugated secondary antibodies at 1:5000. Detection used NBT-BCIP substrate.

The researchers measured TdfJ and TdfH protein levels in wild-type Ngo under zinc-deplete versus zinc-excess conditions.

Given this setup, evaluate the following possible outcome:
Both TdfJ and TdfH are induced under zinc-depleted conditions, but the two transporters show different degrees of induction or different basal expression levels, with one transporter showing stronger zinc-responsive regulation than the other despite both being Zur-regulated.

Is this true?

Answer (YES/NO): YES